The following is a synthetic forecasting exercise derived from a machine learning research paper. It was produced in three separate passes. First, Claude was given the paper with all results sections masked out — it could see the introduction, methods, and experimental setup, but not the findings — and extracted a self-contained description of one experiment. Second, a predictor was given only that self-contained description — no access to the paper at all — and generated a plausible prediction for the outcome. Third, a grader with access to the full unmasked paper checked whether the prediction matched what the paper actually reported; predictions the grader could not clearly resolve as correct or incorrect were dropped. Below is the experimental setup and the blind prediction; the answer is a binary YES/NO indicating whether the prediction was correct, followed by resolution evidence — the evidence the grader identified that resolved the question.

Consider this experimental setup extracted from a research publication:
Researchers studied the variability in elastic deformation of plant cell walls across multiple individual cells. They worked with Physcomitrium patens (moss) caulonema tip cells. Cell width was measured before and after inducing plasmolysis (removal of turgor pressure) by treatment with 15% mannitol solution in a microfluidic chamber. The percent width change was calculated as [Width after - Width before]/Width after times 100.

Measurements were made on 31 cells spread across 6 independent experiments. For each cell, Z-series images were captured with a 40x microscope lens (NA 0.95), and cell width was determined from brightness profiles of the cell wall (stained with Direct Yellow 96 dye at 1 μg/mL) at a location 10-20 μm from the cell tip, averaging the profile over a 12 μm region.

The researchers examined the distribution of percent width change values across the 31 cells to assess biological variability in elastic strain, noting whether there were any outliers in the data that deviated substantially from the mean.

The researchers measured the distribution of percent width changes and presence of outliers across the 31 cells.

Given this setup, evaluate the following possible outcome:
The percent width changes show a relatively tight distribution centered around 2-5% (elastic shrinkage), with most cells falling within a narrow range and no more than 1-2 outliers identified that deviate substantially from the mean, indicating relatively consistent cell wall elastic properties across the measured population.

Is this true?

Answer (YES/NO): NO